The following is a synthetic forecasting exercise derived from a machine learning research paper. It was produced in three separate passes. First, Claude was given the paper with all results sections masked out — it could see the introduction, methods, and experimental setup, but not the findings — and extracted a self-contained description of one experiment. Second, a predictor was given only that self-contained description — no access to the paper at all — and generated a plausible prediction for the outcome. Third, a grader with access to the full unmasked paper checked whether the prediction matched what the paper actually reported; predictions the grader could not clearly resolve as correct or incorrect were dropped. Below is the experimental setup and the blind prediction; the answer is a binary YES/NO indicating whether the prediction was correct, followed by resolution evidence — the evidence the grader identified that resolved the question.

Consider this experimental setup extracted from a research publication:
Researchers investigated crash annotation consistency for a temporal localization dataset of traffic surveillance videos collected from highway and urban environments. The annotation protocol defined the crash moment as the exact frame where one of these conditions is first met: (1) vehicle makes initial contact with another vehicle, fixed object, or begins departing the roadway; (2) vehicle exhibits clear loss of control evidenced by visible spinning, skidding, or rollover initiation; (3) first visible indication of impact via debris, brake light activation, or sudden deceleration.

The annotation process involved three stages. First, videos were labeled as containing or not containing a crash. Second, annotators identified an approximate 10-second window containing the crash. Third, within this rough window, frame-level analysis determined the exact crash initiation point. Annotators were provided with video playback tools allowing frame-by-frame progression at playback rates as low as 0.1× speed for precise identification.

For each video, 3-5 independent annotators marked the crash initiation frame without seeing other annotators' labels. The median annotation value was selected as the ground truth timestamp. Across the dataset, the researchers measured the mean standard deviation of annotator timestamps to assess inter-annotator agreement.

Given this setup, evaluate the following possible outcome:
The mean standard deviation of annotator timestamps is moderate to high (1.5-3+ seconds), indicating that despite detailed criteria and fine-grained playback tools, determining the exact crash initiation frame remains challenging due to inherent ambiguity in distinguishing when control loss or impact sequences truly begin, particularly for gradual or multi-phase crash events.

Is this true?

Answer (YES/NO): NO